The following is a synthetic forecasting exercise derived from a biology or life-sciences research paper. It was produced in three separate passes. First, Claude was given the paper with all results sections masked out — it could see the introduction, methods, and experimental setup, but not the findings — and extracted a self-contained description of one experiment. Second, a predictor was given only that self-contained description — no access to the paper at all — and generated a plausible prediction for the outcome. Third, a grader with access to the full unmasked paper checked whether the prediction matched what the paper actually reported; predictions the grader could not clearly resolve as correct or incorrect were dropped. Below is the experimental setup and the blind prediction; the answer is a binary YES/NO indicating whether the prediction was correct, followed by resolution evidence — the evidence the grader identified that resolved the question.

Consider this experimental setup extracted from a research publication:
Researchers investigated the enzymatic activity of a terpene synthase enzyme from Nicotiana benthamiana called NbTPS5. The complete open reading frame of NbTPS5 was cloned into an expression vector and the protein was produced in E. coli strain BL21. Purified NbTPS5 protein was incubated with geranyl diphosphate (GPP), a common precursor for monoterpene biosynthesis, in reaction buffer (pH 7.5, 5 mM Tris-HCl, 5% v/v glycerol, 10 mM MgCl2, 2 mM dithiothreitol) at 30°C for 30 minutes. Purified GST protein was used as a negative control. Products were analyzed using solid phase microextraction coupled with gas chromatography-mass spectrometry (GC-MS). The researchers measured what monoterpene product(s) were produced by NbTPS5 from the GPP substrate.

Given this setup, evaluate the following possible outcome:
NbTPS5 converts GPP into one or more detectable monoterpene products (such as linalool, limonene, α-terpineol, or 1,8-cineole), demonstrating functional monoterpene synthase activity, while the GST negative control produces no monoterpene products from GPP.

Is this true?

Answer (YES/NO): YES